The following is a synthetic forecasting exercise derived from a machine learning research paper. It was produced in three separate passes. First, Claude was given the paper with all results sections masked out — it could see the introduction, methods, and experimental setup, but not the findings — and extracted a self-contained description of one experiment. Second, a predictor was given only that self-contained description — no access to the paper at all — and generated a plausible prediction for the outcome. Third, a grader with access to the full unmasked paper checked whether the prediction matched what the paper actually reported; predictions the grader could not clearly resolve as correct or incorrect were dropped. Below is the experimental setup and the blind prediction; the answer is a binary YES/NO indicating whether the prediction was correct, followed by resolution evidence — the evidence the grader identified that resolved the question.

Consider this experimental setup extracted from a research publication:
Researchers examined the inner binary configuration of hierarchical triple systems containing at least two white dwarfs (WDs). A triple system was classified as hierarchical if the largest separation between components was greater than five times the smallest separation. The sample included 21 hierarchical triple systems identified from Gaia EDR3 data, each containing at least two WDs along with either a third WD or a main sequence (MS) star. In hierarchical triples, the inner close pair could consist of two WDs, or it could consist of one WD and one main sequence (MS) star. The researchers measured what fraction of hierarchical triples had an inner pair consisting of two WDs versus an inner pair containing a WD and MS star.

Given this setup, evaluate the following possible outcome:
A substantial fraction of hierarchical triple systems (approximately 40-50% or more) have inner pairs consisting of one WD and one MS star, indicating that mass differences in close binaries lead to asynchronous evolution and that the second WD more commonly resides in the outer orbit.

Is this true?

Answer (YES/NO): NO